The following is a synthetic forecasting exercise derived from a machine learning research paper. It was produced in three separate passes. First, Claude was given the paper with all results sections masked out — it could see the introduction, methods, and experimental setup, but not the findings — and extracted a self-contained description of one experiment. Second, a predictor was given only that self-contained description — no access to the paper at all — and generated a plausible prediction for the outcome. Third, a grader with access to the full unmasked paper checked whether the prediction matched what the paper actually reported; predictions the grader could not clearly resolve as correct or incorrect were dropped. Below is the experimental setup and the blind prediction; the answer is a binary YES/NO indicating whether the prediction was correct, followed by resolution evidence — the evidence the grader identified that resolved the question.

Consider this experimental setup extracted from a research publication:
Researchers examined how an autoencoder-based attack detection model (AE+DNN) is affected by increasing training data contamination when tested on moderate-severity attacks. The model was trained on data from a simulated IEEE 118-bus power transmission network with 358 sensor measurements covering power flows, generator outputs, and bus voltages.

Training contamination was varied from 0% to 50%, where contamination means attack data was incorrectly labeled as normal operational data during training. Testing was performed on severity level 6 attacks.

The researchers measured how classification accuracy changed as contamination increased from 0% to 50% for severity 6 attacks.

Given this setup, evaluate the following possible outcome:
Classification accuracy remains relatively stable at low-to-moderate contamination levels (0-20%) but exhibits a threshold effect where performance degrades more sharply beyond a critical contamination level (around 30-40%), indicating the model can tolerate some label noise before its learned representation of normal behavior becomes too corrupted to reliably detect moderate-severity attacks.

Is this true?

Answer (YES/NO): NO